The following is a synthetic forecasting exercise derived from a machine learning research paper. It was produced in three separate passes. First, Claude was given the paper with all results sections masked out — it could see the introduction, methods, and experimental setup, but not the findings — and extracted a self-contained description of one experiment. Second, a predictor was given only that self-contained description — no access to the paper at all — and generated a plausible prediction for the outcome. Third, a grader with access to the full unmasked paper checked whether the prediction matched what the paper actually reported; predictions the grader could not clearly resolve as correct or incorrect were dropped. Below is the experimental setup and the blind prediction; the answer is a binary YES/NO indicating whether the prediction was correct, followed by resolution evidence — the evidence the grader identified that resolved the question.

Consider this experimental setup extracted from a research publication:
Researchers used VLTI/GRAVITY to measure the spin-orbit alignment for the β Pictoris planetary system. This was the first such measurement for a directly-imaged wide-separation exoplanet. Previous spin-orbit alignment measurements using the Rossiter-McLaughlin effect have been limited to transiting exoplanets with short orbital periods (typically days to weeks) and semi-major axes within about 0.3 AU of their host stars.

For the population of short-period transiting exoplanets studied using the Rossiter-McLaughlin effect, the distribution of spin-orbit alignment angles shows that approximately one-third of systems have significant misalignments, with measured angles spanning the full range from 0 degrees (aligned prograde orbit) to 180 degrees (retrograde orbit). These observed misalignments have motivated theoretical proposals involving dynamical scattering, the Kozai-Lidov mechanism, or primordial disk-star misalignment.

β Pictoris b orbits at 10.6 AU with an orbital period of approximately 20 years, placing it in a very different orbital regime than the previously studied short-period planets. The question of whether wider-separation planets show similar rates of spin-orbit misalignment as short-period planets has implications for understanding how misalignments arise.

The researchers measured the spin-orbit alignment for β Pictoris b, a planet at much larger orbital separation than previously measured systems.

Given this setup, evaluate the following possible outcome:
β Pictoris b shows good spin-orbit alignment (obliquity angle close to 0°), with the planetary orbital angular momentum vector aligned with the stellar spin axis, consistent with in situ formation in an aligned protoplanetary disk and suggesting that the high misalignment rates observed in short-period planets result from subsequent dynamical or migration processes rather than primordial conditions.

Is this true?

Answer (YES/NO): YES